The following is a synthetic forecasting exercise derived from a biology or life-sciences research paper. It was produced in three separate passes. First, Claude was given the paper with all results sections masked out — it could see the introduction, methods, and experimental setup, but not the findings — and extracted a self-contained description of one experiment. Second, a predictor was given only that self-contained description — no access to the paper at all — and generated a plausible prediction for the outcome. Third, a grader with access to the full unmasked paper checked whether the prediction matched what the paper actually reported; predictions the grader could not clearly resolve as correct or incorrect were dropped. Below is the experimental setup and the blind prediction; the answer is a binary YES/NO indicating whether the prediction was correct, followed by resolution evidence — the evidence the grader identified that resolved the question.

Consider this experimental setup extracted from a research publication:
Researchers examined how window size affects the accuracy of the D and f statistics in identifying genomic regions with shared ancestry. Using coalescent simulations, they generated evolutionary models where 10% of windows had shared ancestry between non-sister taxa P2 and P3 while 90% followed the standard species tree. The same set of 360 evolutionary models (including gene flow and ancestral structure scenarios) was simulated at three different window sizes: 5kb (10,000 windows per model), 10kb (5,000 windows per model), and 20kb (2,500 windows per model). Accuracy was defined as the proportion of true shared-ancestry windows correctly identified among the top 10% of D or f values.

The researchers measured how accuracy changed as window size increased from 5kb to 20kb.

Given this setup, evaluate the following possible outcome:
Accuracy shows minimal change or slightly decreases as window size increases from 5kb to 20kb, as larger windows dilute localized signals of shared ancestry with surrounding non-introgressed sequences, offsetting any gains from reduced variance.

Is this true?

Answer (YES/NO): NO